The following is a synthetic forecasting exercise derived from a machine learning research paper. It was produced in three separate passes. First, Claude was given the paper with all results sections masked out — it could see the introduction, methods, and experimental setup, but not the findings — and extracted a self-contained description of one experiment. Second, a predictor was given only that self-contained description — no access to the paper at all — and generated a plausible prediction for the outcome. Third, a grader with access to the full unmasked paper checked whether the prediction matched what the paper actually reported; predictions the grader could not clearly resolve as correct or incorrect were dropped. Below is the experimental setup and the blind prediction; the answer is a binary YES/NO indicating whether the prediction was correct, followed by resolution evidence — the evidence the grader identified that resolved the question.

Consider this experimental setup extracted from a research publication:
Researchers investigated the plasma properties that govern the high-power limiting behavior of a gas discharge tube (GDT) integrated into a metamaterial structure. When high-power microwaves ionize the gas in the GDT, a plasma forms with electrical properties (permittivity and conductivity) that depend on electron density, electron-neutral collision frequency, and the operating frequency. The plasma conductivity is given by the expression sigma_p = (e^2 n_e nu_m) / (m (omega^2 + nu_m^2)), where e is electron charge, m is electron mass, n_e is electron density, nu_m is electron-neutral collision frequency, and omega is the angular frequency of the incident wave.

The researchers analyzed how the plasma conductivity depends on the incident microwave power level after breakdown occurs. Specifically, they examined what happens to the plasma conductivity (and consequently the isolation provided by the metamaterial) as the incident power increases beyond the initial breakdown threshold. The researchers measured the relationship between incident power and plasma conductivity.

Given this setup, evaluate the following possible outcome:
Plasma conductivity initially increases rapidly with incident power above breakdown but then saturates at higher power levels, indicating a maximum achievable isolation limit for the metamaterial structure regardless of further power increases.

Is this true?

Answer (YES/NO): NO